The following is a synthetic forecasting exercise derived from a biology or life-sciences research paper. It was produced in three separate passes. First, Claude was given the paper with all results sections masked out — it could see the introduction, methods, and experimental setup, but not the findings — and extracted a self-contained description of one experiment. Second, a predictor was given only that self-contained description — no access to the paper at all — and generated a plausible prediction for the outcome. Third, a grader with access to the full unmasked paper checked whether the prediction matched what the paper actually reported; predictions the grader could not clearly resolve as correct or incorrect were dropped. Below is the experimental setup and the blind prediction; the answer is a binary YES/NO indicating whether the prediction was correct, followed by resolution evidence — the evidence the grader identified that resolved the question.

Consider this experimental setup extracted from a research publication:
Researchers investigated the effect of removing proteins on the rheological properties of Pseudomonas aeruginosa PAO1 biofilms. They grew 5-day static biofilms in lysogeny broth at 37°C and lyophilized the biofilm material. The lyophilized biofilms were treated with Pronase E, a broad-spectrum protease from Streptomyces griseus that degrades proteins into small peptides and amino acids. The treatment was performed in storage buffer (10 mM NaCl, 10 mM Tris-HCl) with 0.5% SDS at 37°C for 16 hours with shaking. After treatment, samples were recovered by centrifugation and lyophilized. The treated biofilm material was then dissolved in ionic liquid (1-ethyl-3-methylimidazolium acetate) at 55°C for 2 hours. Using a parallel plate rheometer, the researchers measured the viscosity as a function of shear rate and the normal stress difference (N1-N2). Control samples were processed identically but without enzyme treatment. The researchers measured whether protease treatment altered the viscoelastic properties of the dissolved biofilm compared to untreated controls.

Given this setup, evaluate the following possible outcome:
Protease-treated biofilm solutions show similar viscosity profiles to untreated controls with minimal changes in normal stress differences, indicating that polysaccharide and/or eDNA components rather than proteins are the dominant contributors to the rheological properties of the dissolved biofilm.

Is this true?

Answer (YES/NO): YES